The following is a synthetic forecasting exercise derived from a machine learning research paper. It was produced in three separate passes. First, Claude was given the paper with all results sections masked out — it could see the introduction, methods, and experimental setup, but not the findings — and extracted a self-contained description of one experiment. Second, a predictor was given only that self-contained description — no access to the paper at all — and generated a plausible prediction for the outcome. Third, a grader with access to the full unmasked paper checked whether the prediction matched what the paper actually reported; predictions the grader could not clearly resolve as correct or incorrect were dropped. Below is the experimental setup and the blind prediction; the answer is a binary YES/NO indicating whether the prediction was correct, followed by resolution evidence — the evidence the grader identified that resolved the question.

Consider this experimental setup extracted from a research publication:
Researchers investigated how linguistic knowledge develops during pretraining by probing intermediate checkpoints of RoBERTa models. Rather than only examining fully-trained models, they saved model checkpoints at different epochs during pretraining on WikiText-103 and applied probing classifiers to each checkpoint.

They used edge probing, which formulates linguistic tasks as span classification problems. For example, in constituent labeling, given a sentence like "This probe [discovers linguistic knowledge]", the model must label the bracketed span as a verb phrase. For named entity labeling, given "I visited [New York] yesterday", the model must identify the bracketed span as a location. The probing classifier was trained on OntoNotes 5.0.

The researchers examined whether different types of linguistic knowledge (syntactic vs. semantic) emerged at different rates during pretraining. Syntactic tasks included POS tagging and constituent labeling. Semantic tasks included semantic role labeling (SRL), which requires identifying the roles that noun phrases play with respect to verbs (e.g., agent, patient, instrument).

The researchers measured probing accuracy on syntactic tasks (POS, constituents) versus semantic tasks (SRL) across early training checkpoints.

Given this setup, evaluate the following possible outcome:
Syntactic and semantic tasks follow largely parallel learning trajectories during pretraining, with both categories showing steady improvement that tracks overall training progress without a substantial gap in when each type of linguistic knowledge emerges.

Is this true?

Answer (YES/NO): NO